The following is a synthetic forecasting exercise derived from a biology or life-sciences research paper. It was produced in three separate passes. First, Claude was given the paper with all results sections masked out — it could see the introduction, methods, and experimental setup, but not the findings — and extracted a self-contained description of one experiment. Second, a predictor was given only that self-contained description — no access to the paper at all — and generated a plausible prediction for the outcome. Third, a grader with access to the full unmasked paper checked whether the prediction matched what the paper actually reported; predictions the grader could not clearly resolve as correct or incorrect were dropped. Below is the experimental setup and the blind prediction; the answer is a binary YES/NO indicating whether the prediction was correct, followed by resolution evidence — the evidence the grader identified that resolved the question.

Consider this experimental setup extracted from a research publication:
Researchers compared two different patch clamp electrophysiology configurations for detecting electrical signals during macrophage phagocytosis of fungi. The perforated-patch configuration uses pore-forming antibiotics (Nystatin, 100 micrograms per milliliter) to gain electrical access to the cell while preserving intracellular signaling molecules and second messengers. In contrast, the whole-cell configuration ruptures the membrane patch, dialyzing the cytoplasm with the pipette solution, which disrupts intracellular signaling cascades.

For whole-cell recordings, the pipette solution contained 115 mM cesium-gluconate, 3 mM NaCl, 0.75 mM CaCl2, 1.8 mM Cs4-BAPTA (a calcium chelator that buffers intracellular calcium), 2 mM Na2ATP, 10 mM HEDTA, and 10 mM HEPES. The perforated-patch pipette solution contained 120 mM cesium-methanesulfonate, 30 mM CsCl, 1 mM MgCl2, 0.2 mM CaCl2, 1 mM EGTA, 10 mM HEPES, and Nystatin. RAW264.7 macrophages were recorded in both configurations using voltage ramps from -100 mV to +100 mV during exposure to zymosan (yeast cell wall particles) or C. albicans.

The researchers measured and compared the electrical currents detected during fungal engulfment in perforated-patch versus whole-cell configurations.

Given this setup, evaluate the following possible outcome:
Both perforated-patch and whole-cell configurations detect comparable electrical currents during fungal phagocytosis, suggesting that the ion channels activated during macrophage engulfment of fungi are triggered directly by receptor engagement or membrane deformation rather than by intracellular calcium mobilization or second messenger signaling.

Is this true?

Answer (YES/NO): NO